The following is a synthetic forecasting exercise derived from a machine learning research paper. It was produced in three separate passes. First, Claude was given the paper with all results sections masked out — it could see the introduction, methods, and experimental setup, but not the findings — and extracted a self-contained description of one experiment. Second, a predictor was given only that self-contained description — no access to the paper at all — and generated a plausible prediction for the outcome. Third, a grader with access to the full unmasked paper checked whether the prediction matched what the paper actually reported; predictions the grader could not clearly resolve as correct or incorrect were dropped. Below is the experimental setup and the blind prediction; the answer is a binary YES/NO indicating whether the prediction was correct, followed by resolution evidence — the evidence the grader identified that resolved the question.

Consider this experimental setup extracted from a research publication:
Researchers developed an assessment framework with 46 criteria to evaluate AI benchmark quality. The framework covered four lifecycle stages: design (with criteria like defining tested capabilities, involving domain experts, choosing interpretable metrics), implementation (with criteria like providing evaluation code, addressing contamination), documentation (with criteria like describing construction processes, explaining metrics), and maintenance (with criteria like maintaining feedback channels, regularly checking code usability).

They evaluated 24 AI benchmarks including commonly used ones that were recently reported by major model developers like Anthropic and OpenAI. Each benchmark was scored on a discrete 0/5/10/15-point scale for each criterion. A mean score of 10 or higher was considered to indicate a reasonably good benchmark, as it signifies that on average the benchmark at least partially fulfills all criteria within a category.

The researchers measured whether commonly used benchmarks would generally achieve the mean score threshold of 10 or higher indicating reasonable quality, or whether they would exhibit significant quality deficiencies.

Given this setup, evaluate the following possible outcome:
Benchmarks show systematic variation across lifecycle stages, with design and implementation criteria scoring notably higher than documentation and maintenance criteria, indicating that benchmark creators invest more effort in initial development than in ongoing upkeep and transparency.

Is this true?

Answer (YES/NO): NO